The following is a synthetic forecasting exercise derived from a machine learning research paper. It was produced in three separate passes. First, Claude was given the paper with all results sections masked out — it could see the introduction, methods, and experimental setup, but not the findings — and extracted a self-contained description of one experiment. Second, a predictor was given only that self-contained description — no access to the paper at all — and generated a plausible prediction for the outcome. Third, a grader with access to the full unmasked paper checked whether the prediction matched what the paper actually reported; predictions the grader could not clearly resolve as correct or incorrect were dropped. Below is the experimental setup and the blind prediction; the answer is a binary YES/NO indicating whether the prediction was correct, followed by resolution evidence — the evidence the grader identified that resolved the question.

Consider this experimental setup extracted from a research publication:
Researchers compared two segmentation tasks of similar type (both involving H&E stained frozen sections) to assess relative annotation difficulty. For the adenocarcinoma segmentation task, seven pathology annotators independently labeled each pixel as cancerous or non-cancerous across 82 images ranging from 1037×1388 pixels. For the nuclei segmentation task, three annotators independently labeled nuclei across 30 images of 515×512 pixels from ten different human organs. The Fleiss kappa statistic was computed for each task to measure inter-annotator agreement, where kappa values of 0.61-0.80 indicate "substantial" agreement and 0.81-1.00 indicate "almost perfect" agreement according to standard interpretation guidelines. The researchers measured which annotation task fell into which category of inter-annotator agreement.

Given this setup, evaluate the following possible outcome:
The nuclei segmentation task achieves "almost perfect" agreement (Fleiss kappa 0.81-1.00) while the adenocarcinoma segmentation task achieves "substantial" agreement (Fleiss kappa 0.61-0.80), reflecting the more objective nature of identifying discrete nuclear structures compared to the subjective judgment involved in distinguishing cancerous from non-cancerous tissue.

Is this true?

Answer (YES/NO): YES